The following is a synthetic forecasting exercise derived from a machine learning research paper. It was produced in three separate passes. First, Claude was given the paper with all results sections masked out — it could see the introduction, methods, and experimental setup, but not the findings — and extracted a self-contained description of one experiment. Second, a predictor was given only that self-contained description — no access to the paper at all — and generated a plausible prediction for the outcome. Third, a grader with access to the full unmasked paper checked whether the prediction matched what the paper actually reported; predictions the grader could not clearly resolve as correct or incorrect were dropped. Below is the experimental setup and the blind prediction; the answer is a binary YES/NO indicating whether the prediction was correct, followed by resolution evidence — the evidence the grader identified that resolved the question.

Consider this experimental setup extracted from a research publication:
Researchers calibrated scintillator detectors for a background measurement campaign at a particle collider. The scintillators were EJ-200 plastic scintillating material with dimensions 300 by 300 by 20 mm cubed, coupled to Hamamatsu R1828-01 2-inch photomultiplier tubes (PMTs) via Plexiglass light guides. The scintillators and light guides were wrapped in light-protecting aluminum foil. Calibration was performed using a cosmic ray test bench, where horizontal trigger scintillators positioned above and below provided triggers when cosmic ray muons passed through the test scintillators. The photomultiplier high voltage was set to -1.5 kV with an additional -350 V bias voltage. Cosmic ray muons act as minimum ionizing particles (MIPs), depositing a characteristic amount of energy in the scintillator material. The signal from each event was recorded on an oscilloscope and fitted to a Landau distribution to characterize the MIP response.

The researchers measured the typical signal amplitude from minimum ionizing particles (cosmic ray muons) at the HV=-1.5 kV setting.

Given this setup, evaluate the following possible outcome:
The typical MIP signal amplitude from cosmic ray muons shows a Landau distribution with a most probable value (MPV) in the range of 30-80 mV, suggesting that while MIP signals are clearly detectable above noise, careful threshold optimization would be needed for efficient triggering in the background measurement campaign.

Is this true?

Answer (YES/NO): NO